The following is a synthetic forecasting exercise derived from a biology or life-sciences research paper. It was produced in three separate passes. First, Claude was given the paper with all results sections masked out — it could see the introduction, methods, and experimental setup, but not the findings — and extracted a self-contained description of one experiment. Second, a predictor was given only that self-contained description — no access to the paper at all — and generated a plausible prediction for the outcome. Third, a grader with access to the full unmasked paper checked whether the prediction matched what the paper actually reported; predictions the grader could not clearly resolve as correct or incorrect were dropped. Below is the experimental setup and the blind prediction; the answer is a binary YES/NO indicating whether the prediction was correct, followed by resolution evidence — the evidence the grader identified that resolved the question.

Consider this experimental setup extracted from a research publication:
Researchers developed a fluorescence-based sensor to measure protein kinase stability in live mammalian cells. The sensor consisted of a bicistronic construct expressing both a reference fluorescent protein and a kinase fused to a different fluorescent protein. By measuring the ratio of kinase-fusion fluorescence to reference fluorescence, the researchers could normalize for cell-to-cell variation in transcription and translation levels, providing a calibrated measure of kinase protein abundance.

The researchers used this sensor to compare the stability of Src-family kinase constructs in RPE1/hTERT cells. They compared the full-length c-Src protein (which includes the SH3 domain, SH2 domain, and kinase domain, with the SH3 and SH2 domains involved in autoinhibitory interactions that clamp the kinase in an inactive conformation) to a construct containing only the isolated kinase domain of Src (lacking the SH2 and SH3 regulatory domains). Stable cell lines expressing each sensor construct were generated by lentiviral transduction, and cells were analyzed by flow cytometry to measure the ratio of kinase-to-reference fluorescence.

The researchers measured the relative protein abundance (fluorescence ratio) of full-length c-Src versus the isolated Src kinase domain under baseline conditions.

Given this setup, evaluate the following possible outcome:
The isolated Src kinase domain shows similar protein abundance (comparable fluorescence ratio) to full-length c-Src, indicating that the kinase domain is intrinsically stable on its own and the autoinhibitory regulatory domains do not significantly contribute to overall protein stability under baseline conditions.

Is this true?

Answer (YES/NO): NO